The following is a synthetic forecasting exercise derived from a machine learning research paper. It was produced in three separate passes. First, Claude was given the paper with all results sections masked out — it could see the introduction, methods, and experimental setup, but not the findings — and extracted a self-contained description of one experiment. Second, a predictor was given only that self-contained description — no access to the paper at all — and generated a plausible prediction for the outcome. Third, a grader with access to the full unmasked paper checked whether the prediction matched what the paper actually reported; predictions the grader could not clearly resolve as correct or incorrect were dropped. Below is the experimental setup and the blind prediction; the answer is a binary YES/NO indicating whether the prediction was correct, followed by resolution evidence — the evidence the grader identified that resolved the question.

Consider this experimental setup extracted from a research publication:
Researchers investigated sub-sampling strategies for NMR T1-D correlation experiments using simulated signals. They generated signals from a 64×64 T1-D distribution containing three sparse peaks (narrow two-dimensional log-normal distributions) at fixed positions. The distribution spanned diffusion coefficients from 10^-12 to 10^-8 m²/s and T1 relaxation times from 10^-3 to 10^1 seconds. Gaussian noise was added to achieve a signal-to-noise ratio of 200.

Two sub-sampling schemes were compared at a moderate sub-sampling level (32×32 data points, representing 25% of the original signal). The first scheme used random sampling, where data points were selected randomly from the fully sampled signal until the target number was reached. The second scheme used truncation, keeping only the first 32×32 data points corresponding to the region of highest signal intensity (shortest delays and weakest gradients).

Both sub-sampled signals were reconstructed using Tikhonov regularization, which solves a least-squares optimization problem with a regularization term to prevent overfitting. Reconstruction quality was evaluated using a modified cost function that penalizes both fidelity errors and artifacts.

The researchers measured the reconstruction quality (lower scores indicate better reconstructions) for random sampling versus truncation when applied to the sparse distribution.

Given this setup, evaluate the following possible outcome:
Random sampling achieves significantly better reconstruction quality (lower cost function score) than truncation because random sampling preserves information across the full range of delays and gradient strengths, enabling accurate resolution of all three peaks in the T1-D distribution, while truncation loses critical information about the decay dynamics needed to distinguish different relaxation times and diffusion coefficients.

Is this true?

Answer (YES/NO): YES